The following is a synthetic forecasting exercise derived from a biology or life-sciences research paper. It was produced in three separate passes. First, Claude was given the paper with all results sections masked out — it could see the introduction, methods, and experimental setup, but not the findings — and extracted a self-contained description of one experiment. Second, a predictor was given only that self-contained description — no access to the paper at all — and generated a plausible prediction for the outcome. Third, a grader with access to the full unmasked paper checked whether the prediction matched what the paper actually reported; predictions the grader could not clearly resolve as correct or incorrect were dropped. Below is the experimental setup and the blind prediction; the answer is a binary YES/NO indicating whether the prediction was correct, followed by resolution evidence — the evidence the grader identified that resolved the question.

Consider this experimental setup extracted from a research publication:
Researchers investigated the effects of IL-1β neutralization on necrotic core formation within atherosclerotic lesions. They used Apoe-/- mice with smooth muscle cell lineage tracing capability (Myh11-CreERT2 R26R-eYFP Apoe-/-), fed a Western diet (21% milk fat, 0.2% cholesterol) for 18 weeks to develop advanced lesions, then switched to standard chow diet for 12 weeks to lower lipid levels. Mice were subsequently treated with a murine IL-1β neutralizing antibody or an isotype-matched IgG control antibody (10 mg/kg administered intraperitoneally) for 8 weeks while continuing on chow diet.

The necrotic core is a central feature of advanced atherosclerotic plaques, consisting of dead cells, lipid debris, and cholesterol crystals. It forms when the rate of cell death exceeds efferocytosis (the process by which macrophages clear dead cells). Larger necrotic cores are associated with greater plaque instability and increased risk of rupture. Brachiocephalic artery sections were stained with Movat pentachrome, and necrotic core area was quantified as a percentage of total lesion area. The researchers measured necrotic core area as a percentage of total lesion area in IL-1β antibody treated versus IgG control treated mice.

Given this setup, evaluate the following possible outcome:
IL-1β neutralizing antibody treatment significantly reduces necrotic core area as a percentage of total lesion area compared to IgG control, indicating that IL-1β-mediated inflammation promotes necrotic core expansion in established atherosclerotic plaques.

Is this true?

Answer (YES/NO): NO